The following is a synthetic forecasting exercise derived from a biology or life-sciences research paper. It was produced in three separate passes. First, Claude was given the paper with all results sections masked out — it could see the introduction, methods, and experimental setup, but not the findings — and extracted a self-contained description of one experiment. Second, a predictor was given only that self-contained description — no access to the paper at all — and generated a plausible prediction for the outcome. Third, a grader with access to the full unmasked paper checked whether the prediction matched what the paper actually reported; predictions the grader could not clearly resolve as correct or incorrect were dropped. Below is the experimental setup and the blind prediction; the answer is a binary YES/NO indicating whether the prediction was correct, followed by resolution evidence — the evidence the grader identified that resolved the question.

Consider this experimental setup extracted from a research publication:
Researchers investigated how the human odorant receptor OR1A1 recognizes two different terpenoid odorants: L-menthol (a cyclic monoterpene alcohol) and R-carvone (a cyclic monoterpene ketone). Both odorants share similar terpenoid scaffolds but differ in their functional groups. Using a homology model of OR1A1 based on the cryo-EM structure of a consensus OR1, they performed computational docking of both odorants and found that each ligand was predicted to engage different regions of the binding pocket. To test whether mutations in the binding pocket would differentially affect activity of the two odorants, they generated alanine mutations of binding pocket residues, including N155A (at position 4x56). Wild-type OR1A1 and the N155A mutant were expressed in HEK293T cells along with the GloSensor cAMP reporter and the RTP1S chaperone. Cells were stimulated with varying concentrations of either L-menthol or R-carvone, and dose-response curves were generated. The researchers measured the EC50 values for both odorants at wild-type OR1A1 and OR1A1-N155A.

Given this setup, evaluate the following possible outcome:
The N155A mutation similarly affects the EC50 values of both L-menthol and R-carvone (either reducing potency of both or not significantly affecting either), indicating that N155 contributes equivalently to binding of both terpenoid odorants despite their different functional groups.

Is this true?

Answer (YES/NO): NO